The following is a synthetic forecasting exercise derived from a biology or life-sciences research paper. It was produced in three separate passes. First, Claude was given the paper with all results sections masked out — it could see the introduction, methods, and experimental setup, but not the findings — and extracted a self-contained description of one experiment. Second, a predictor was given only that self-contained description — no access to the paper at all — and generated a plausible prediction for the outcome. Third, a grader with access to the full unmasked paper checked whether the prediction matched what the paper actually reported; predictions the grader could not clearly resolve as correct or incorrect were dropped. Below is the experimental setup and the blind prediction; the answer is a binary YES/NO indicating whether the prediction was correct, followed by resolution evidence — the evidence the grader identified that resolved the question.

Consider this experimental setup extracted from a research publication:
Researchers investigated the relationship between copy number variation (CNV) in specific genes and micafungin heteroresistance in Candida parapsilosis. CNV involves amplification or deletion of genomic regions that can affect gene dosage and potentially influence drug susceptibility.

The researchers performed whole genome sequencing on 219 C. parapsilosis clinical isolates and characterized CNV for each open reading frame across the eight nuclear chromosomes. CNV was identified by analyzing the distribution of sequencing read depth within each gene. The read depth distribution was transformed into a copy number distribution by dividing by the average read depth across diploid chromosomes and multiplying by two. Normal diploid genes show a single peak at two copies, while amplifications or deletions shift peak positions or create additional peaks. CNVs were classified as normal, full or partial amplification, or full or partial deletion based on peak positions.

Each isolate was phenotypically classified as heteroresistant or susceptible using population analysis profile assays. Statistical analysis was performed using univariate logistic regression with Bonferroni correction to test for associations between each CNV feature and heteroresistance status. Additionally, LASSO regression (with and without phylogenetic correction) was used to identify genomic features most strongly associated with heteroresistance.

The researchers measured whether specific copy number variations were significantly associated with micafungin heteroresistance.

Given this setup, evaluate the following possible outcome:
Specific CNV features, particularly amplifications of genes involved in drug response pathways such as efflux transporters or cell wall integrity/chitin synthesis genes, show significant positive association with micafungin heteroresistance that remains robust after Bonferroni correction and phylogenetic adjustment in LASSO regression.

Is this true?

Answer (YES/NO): NO